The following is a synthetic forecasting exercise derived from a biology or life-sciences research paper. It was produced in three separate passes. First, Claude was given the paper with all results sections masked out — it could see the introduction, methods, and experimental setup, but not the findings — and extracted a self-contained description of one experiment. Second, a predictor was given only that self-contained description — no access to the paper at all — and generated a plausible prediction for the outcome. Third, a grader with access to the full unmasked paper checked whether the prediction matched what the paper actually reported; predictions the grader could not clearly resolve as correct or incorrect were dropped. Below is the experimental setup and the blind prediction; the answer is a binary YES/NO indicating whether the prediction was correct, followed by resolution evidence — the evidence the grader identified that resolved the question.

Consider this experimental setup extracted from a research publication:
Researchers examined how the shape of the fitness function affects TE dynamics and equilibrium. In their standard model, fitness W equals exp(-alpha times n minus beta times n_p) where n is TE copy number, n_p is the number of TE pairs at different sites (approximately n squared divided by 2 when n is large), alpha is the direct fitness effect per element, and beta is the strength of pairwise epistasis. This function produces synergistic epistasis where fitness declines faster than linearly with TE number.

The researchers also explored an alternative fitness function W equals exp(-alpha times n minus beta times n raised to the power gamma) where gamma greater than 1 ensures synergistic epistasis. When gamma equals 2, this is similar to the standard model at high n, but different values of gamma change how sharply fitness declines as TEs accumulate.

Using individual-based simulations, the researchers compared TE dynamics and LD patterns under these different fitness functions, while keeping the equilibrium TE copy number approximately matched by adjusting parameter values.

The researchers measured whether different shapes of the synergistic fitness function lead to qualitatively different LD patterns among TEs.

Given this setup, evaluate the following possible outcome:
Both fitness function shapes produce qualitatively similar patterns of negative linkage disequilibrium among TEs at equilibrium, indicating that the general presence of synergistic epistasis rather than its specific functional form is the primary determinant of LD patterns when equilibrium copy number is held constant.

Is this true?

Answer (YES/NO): NO